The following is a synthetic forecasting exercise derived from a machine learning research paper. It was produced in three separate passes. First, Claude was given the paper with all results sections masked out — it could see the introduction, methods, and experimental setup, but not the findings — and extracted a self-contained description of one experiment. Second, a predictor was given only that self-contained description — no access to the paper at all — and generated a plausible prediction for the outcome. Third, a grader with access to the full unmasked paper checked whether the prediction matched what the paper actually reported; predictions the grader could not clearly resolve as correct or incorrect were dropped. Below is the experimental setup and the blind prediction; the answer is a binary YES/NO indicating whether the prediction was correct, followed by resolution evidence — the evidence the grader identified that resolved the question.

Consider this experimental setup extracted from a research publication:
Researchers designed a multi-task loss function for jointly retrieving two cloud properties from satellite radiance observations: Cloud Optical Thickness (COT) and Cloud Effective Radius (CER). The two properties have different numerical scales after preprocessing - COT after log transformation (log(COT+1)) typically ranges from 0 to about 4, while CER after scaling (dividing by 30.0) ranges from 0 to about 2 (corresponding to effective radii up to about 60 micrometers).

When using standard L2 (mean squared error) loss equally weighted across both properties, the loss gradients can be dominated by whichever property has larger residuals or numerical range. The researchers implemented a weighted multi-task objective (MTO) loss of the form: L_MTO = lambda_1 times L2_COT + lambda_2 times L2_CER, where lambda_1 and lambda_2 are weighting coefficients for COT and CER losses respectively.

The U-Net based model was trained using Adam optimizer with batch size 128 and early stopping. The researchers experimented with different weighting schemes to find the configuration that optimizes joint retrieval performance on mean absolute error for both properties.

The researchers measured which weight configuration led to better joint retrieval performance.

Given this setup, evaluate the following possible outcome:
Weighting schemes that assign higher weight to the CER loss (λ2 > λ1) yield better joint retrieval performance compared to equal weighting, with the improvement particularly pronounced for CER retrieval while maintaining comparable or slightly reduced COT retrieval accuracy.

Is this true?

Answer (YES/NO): YES